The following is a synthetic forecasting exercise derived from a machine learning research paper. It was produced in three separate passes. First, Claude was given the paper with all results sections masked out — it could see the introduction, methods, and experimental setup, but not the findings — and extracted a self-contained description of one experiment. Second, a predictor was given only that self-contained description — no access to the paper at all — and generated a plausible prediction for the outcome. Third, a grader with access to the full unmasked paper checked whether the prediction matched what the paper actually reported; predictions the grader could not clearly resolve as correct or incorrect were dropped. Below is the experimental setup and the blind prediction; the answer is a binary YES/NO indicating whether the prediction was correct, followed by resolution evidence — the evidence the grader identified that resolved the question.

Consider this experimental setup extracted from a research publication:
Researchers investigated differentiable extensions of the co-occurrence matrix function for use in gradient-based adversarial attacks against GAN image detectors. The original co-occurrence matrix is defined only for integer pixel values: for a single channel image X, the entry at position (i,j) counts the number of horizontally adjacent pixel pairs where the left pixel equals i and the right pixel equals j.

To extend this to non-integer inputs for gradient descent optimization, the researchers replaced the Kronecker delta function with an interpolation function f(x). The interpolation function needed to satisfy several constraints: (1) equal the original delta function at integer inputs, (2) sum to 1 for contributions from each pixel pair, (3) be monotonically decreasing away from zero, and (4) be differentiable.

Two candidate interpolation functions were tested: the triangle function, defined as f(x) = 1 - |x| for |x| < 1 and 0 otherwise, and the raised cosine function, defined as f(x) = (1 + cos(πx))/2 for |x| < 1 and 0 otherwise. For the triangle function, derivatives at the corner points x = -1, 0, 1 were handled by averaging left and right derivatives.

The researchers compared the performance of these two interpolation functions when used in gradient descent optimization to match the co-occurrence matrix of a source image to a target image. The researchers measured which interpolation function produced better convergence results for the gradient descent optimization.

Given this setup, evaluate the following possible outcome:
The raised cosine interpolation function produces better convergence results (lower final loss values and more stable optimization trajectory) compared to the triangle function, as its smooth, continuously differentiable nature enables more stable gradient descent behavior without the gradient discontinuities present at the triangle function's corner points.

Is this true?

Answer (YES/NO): YES